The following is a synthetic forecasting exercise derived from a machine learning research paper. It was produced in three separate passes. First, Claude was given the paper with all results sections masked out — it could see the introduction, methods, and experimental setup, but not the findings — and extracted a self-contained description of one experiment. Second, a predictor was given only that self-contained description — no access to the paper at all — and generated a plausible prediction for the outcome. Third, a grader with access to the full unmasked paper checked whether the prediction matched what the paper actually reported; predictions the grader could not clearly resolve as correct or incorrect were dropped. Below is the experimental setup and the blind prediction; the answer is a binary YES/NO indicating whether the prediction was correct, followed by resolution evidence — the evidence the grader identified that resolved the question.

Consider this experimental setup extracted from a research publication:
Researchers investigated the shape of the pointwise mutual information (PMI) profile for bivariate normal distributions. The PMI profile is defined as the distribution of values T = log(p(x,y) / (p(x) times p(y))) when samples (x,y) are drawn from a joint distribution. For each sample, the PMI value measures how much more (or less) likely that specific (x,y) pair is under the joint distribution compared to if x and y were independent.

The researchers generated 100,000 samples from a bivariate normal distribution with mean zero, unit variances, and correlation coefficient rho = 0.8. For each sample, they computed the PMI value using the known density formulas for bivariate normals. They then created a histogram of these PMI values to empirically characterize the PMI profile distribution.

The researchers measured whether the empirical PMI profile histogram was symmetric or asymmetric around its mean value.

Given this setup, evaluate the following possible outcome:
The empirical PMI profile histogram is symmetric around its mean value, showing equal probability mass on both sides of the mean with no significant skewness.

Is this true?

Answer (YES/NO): YES